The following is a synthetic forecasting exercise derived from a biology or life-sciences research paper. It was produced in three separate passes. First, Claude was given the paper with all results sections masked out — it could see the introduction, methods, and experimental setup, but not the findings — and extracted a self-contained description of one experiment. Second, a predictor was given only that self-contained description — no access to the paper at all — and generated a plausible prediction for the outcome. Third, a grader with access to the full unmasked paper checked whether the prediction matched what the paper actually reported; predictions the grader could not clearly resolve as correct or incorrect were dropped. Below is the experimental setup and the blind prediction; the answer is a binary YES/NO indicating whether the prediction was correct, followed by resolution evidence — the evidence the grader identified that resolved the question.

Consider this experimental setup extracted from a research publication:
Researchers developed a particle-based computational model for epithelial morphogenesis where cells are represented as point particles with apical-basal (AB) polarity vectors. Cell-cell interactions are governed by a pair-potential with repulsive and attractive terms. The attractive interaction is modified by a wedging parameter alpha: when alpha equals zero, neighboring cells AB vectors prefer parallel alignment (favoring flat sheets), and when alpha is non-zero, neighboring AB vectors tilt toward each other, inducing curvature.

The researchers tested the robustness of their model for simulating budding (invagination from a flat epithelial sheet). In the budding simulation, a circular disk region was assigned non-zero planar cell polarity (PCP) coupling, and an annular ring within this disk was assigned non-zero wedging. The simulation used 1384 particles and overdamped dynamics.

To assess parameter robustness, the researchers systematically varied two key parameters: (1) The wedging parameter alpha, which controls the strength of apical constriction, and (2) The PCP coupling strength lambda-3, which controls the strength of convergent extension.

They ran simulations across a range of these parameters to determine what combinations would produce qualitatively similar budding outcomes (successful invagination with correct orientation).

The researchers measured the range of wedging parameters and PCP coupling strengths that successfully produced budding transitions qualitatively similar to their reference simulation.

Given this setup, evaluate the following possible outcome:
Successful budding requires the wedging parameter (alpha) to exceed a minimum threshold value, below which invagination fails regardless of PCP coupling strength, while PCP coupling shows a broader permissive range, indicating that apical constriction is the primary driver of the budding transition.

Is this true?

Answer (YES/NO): NO